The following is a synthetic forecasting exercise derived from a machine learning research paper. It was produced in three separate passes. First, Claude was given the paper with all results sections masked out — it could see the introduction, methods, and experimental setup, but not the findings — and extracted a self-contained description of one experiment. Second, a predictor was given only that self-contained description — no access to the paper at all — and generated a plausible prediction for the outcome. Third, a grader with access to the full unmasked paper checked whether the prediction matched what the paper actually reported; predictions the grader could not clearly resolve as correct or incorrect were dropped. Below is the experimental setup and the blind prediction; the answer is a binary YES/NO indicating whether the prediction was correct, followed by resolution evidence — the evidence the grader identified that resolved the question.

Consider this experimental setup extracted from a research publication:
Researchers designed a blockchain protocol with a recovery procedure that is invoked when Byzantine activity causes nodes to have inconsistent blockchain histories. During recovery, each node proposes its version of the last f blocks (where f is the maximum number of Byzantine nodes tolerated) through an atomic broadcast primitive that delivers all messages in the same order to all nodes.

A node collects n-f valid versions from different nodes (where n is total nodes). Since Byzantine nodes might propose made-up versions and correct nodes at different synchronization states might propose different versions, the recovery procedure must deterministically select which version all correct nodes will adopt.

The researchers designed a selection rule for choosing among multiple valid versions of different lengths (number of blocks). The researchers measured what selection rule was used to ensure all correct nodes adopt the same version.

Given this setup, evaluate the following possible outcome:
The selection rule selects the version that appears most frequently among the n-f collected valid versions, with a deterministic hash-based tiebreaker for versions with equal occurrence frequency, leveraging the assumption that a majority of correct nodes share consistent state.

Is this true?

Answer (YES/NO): NO